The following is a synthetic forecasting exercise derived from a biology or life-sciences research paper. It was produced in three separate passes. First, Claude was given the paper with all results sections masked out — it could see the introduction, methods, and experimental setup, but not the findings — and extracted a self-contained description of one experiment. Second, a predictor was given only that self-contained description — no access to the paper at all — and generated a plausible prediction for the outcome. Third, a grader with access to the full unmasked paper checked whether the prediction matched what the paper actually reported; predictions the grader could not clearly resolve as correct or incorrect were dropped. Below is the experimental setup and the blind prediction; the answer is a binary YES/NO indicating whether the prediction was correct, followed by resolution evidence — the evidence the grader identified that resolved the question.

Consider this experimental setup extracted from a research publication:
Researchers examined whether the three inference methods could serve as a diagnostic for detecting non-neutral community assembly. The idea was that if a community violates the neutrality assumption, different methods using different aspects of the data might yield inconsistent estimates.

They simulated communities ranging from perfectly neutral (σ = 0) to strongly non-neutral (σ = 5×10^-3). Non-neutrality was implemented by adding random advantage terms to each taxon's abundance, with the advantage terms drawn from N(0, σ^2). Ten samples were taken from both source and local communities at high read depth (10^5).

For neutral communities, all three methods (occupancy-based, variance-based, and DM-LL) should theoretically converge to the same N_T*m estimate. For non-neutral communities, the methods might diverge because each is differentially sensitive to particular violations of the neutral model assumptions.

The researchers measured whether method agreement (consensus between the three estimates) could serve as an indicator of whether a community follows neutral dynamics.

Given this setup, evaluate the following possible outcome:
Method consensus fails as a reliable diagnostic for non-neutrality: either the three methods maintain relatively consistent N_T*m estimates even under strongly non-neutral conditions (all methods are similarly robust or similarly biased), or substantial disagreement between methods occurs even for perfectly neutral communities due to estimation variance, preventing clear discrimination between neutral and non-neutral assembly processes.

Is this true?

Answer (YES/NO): NO